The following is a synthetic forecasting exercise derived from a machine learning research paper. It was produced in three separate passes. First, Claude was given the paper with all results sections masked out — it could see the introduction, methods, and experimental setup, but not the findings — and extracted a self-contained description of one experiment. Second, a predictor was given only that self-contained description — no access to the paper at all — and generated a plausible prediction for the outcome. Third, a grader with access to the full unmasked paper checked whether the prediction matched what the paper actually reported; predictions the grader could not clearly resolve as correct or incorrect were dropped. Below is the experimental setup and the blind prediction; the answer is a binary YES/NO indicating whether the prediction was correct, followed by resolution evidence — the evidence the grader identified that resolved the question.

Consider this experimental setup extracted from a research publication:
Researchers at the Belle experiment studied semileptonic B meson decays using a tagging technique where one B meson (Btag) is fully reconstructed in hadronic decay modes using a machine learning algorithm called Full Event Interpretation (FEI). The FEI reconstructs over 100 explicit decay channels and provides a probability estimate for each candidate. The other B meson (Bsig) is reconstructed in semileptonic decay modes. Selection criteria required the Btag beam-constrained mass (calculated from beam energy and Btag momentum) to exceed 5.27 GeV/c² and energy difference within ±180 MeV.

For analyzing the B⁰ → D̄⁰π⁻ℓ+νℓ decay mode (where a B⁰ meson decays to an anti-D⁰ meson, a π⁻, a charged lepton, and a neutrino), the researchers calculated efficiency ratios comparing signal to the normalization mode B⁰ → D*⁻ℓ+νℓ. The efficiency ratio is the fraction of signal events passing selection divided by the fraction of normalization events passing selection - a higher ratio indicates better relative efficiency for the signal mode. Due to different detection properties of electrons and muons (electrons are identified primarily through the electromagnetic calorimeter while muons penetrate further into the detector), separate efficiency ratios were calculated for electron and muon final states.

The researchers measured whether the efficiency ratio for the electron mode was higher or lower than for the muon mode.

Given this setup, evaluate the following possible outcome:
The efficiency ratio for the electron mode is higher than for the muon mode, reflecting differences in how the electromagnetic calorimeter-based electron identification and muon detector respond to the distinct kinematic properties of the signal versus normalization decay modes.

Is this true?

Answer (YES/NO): YES